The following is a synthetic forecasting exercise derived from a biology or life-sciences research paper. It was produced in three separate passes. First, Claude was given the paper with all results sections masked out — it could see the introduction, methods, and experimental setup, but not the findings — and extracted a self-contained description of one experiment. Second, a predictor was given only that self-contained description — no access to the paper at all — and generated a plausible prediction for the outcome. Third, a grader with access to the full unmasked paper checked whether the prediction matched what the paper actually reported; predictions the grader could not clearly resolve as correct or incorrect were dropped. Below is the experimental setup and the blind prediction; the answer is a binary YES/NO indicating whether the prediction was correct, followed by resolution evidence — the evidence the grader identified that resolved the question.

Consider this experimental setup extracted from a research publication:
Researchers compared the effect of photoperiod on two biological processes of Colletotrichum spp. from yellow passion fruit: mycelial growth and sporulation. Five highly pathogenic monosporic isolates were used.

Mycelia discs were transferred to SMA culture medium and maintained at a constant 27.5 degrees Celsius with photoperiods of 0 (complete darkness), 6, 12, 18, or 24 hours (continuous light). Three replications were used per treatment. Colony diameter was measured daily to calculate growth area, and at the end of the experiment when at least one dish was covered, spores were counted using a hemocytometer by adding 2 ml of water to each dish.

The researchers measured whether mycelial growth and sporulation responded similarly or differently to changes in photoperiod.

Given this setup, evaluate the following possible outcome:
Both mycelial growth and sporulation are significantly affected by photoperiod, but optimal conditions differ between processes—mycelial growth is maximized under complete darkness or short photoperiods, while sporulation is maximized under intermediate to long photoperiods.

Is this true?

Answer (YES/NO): NO